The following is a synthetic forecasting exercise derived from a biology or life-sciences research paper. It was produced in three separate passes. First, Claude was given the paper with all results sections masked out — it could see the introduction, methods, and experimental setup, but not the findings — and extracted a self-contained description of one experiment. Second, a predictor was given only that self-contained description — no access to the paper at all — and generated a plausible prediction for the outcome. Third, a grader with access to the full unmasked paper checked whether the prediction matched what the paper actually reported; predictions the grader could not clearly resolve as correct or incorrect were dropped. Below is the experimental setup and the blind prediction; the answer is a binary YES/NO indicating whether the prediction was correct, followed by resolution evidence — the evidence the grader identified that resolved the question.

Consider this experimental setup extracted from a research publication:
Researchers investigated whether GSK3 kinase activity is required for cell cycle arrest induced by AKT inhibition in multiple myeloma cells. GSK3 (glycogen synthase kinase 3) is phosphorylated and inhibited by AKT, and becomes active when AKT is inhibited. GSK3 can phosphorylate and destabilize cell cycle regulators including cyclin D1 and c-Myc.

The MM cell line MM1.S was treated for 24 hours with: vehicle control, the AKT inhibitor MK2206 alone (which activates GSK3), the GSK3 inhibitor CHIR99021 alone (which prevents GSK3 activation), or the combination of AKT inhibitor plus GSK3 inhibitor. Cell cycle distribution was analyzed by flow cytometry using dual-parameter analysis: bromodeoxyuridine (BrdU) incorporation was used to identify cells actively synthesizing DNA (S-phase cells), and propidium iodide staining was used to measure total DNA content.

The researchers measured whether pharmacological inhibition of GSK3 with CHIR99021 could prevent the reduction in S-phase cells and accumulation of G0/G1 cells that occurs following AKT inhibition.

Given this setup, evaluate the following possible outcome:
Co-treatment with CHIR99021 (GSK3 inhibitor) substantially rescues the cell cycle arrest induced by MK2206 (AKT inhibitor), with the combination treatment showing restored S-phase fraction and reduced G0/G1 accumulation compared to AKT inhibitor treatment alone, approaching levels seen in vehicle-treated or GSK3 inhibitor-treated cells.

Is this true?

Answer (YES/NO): NO